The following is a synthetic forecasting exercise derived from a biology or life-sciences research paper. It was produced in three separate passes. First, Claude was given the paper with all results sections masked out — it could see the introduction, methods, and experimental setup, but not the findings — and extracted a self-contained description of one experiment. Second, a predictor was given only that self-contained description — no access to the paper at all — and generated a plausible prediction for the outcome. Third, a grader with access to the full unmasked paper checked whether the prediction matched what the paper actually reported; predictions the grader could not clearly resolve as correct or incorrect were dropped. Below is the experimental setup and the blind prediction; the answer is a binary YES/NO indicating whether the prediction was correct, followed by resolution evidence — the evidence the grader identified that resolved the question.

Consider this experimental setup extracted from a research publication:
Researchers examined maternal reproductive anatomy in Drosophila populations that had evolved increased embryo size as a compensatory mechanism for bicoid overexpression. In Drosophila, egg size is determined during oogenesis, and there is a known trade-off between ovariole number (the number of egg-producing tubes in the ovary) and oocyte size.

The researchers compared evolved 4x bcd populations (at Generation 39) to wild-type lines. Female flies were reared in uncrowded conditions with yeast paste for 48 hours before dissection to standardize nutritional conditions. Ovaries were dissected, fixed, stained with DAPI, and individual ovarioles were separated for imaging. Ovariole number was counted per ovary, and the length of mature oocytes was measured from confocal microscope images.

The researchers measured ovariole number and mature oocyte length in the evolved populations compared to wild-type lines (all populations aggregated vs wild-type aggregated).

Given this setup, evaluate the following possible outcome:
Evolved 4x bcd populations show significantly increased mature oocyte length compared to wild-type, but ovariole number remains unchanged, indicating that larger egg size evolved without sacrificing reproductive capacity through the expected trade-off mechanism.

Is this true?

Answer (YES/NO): NO